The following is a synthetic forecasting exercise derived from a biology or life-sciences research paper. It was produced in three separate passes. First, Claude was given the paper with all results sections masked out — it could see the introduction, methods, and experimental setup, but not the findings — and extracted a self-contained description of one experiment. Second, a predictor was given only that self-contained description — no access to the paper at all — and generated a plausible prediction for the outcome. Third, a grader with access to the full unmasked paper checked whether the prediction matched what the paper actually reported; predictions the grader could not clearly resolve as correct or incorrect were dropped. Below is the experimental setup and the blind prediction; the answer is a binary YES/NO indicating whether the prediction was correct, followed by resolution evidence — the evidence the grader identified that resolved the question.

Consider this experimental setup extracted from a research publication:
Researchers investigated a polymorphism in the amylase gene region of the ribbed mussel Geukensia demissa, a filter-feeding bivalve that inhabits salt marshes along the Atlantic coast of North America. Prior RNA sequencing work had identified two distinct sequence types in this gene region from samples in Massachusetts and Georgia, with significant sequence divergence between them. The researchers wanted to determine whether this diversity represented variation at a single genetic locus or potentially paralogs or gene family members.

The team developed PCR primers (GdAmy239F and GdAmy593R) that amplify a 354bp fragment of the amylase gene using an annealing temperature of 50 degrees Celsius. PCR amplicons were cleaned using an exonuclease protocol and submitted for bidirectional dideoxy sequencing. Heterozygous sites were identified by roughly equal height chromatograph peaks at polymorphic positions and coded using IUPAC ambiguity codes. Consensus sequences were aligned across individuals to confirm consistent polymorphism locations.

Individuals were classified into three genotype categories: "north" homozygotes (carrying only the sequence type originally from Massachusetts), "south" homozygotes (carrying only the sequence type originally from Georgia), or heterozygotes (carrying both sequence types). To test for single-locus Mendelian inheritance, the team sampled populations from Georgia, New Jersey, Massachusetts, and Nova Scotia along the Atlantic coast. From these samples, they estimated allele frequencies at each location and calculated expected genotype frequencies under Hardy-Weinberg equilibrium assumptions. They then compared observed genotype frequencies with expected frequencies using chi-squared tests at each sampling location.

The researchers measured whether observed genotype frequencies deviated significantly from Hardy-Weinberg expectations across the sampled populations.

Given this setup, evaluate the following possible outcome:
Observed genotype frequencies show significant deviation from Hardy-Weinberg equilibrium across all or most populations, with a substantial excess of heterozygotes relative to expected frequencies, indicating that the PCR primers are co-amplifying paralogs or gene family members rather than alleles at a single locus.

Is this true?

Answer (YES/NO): NO